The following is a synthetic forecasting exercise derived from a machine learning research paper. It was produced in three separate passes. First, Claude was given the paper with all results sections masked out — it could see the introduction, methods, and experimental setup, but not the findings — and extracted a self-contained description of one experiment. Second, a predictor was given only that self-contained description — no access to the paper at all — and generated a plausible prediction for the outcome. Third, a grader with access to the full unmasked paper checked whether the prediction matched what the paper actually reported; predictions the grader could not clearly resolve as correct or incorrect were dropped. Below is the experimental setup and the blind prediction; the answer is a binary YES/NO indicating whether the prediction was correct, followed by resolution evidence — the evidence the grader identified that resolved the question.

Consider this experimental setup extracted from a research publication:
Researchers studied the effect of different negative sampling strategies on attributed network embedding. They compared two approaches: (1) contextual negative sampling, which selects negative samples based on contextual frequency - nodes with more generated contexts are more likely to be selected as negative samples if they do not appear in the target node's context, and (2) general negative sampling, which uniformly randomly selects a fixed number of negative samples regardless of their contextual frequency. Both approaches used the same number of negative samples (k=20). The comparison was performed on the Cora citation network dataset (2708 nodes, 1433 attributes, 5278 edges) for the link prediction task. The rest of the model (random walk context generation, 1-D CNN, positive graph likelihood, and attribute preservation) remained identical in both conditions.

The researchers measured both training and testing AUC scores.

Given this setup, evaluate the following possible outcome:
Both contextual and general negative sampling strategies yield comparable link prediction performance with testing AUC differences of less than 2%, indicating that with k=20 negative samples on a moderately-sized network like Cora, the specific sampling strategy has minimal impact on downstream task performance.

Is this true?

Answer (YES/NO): NO